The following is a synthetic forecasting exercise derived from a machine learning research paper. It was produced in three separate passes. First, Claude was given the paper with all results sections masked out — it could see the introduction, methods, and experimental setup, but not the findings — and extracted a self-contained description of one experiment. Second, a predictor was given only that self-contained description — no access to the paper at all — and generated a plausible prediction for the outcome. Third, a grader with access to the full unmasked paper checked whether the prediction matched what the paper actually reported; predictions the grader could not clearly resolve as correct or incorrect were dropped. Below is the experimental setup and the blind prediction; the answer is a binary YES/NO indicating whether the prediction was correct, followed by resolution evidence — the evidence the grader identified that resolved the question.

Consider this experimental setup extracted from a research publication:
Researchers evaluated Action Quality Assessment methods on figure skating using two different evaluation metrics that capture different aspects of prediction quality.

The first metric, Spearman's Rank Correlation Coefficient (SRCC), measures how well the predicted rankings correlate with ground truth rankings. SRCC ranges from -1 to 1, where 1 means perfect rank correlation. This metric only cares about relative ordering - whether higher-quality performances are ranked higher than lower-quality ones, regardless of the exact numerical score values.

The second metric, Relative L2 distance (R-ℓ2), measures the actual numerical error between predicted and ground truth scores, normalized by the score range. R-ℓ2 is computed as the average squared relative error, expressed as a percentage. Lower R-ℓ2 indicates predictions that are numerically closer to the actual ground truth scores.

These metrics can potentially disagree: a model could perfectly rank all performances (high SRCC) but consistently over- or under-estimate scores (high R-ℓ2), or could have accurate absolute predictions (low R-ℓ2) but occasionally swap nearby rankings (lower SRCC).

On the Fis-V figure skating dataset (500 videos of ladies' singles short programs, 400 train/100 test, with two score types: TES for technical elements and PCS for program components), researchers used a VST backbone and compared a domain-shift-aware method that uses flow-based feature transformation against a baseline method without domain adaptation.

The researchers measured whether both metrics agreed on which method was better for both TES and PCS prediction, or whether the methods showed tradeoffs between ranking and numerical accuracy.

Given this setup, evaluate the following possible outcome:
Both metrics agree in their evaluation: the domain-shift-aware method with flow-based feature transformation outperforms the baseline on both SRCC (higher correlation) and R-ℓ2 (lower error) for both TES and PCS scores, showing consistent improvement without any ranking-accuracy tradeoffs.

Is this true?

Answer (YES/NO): YES